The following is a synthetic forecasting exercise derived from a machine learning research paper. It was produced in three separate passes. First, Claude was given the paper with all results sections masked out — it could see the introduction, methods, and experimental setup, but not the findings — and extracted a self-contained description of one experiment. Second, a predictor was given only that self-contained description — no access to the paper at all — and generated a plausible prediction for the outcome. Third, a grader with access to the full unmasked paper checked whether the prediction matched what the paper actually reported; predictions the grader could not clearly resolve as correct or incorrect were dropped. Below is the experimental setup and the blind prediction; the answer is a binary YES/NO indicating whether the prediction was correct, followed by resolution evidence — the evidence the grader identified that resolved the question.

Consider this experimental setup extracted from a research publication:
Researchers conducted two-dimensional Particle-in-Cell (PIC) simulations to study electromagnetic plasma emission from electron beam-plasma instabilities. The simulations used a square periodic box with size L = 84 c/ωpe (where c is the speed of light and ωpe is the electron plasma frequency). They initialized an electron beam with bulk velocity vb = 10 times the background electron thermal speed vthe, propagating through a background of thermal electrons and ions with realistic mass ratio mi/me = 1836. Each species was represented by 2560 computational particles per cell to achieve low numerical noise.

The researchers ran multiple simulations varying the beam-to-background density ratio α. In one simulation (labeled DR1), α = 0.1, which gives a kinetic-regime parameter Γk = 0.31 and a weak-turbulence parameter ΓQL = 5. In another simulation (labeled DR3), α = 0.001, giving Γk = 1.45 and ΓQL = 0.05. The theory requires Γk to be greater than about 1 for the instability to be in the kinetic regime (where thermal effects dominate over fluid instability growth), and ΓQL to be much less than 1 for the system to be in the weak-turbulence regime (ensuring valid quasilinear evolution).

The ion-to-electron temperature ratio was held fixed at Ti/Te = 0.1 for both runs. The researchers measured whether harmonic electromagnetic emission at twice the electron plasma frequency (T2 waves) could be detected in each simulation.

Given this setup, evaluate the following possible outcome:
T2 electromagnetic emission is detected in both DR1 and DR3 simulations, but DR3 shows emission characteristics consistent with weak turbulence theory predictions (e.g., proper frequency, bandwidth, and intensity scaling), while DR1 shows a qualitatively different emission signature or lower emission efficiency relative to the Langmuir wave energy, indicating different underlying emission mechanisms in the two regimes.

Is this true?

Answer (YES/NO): NO